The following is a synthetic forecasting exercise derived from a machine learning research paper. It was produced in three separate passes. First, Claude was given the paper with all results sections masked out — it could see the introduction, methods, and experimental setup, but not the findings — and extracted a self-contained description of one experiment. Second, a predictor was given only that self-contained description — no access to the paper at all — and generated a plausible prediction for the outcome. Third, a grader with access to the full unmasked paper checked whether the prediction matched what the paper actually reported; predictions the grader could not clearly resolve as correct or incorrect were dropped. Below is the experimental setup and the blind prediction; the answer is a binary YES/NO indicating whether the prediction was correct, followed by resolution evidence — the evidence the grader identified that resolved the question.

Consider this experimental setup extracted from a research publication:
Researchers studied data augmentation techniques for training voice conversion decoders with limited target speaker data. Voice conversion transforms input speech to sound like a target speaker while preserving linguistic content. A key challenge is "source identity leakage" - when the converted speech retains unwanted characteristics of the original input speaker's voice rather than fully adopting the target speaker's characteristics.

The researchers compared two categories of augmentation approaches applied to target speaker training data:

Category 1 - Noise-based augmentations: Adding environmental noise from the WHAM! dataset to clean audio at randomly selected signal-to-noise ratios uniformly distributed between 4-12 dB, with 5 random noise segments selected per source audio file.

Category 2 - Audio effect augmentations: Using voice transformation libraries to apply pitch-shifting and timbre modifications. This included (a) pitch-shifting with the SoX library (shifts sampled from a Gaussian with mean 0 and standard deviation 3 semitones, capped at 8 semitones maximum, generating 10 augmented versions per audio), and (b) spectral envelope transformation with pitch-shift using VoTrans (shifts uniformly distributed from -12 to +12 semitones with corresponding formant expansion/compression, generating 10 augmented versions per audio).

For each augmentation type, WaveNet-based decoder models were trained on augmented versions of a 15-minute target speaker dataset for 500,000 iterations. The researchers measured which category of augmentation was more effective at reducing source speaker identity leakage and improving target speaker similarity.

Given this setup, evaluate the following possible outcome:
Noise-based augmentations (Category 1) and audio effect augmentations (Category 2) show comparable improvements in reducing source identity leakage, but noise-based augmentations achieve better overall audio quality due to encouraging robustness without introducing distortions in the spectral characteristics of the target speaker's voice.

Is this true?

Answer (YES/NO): NO